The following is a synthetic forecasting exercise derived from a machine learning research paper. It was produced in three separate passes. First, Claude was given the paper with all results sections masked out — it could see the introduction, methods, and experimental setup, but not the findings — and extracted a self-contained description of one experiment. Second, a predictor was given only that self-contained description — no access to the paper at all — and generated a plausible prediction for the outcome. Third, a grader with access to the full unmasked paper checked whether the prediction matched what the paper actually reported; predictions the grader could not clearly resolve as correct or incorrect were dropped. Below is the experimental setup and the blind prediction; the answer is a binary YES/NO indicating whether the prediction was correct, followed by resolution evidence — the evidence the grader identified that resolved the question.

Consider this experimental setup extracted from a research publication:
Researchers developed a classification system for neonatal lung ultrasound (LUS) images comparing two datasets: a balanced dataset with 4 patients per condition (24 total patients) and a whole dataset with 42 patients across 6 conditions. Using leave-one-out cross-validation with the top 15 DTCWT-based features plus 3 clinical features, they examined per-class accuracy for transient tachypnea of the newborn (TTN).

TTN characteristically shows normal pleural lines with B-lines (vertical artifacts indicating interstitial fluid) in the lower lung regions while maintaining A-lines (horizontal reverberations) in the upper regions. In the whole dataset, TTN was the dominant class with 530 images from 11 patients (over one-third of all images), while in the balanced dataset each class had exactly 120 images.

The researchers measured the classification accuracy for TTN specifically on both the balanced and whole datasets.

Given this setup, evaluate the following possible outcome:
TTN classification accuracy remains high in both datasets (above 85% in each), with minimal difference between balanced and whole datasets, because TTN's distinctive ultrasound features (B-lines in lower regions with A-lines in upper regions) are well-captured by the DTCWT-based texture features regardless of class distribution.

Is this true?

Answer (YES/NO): YES